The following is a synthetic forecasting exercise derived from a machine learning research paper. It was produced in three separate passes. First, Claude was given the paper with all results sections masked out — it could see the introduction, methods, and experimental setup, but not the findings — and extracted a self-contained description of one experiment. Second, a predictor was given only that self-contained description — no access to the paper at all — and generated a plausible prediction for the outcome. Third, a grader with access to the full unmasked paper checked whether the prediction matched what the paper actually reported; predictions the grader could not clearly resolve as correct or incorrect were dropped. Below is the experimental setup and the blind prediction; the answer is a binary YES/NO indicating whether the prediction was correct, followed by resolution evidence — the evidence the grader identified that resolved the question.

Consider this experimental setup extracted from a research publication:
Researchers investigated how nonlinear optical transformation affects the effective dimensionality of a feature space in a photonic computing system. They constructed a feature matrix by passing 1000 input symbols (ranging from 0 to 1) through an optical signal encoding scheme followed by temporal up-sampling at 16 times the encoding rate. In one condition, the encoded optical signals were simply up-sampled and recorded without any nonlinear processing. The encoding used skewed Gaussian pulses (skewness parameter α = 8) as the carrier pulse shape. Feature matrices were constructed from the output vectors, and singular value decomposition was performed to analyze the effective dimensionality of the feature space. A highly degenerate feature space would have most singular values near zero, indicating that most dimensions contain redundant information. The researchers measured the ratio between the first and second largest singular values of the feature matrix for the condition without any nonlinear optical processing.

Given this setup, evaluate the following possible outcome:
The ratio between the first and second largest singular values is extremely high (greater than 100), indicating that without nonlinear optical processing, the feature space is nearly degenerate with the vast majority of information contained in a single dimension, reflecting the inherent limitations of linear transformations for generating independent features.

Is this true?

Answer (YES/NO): YES